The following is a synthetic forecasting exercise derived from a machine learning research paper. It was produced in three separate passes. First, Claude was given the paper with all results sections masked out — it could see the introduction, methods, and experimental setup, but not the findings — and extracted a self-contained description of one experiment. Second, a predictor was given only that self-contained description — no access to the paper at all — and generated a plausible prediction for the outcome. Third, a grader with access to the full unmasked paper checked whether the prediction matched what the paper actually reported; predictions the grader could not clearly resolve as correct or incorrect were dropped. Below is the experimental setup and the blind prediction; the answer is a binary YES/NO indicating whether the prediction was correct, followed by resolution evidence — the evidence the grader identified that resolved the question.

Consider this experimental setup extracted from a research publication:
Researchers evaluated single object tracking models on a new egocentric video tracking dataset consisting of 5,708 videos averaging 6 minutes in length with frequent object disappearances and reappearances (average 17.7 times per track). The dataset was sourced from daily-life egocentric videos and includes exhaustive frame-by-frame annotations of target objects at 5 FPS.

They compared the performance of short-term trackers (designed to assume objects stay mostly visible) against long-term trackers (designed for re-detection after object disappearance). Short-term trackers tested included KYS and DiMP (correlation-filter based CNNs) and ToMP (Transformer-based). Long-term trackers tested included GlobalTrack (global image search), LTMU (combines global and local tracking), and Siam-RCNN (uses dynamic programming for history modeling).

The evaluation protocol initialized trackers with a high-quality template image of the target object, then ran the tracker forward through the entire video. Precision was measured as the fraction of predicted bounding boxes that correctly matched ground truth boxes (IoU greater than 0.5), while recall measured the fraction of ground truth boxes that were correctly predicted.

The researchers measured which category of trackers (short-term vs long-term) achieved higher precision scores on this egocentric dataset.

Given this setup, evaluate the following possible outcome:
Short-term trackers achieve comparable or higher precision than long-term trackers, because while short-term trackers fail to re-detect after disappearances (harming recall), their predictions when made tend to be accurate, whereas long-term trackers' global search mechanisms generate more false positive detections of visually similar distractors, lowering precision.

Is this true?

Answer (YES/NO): NO